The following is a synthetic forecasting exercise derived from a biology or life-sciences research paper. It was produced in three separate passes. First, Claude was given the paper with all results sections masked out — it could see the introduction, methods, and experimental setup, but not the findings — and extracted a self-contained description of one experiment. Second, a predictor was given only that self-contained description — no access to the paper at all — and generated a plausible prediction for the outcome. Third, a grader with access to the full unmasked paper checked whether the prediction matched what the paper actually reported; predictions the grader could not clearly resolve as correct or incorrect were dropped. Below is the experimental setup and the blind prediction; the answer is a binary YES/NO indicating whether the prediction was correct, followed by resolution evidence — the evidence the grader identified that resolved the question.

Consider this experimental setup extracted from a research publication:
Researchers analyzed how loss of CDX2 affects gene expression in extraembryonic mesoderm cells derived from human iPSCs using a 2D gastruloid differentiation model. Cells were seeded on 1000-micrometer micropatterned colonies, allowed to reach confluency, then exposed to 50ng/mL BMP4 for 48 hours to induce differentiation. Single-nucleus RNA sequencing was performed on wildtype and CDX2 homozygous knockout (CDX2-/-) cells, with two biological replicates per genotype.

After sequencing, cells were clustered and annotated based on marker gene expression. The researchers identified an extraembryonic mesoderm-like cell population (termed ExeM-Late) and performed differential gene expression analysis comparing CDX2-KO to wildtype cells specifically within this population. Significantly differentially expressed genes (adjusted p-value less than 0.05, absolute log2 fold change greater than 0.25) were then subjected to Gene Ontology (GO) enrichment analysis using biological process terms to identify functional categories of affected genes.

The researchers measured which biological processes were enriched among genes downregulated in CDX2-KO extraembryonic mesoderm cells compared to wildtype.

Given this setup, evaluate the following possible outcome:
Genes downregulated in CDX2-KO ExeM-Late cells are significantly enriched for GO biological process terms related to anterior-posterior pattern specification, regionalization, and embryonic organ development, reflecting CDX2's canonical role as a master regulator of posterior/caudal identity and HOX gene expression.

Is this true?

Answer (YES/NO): NO